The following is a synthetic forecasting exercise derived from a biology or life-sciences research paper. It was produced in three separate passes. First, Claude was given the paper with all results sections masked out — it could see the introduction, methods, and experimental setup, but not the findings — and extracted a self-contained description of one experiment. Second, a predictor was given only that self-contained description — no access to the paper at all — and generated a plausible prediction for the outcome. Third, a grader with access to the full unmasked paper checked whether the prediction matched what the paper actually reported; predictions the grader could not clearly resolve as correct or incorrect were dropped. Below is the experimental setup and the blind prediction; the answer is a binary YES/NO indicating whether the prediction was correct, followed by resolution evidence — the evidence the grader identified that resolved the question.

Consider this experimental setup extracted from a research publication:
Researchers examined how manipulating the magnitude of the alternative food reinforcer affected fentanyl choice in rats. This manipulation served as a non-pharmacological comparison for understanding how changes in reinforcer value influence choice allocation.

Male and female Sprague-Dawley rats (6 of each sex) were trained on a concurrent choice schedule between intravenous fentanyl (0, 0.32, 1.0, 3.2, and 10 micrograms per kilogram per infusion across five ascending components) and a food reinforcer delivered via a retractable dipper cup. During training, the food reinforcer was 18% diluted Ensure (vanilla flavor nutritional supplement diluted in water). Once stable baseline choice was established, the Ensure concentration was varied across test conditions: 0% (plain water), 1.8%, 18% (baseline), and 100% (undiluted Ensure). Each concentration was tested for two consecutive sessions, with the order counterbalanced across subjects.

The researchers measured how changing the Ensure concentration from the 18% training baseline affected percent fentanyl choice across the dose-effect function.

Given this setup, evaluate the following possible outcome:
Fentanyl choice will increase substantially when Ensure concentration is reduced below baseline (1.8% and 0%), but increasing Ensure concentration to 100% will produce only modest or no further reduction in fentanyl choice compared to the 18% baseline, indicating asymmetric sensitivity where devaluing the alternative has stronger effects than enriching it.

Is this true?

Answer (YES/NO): NO